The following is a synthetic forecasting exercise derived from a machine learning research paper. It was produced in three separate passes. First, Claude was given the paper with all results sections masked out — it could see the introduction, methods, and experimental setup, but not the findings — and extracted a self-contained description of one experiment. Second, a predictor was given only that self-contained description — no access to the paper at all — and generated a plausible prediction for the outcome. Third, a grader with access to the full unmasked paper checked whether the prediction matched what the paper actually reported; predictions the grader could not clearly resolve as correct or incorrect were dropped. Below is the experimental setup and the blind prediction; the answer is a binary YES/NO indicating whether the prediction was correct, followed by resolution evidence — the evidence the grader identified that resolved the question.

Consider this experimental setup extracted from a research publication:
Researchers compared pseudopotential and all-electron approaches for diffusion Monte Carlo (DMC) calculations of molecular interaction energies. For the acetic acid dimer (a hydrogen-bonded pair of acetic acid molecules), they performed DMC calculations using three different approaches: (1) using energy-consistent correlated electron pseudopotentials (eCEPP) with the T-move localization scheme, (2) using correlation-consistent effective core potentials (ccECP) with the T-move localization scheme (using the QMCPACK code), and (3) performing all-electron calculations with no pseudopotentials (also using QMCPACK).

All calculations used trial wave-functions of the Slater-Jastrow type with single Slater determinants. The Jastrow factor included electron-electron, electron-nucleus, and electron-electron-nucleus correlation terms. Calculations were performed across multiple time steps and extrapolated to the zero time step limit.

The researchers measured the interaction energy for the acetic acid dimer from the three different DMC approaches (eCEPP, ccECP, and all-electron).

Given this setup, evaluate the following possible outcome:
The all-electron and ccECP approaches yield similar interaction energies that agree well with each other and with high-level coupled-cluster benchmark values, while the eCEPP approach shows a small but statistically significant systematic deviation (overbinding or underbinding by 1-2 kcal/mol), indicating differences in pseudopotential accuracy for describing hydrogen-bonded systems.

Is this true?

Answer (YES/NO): NO